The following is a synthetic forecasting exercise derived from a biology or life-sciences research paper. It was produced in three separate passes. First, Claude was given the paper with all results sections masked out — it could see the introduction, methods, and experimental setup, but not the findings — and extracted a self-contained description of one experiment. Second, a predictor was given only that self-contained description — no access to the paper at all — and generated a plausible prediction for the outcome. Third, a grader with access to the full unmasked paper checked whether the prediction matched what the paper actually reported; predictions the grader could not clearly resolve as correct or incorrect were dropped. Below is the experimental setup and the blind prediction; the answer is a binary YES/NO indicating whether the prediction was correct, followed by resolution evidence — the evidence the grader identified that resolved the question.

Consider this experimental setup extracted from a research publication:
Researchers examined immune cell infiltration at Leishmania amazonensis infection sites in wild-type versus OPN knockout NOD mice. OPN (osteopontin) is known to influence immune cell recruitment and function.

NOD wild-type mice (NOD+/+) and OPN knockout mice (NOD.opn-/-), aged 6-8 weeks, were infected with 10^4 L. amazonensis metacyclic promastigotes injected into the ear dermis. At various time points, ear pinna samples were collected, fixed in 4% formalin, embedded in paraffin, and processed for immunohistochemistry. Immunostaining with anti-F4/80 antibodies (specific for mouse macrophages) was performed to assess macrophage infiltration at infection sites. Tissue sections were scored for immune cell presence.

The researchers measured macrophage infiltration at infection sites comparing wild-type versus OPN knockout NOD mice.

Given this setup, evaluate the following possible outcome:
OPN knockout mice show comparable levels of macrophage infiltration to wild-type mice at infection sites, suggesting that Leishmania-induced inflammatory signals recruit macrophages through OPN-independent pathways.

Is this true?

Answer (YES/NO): NO